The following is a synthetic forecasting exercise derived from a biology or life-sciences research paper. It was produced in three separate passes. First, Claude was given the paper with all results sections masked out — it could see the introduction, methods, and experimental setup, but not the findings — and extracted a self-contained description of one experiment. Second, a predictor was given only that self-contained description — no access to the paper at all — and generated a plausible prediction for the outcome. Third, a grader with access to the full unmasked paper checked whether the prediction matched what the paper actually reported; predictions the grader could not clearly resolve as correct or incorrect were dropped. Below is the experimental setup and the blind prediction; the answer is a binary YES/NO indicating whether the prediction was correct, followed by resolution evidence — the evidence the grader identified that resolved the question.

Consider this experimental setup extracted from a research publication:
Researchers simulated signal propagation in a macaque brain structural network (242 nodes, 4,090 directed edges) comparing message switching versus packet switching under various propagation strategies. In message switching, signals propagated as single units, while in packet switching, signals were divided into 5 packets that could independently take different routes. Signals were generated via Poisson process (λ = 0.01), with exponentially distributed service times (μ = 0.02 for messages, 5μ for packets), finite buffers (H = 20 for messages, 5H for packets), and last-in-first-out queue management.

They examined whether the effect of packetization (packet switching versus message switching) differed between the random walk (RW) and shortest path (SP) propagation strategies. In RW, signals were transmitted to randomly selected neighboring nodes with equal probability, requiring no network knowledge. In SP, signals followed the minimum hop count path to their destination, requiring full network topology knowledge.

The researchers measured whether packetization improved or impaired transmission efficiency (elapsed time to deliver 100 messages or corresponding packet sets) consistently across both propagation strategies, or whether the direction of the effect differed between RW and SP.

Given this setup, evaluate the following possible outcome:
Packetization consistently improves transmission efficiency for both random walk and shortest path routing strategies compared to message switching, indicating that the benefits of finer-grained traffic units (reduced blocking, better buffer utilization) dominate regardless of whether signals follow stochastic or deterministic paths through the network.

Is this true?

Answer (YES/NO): NO